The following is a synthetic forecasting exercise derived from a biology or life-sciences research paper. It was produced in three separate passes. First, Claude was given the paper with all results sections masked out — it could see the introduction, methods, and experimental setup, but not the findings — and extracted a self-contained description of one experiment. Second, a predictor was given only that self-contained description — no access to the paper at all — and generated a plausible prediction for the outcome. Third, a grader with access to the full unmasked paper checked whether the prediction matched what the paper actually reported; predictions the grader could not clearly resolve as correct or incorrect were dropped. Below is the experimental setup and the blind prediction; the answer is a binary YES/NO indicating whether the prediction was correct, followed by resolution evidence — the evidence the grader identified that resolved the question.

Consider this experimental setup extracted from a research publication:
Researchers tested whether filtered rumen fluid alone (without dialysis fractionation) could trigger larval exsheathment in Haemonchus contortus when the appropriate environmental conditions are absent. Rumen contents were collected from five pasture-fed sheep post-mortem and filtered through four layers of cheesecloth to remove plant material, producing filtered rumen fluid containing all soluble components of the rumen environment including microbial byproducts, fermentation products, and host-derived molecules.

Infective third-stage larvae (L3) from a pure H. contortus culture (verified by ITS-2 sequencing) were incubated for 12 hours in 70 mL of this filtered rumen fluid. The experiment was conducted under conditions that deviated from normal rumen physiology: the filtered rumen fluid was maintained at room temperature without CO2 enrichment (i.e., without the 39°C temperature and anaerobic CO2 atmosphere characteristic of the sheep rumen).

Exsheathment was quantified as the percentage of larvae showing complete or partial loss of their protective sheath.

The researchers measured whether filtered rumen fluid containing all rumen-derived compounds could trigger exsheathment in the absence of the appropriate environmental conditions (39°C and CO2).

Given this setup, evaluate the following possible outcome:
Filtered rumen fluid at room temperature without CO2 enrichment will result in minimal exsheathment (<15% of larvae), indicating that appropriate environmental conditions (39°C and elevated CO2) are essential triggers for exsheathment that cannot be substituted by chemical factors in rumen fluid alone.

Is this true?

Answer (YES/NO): YES